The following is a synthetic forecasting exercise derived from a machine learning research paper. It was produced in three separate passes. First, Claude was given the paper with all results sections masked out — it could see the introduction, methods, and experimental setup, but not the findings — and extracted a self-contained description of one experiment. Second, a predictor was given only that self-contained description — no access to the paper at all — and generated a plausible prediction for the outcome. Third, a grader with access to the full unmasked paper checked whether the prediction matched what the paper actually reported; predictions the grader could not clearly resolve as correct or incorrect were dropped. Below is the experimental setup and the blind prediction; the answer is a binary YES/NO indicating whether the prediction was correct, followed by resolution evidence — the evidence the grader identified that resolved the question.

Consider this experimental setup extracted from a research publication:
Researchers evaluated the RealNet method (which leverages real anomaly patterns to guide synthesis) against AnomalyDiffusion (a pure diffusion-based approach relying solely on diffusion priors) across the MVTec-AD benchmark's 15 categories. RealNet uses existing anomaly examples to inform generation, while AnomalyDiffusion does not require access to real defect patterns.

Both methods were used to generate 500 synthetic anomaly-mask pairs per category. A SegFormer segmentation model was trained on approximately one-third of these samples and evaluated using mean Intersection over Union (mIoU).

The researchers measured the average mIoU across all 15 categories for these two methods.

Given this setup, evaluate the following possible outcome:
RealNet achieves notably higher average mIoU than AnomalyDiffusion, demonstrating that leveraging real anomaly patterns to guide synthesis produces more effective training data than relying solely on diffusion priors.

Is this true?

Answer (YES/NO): NO